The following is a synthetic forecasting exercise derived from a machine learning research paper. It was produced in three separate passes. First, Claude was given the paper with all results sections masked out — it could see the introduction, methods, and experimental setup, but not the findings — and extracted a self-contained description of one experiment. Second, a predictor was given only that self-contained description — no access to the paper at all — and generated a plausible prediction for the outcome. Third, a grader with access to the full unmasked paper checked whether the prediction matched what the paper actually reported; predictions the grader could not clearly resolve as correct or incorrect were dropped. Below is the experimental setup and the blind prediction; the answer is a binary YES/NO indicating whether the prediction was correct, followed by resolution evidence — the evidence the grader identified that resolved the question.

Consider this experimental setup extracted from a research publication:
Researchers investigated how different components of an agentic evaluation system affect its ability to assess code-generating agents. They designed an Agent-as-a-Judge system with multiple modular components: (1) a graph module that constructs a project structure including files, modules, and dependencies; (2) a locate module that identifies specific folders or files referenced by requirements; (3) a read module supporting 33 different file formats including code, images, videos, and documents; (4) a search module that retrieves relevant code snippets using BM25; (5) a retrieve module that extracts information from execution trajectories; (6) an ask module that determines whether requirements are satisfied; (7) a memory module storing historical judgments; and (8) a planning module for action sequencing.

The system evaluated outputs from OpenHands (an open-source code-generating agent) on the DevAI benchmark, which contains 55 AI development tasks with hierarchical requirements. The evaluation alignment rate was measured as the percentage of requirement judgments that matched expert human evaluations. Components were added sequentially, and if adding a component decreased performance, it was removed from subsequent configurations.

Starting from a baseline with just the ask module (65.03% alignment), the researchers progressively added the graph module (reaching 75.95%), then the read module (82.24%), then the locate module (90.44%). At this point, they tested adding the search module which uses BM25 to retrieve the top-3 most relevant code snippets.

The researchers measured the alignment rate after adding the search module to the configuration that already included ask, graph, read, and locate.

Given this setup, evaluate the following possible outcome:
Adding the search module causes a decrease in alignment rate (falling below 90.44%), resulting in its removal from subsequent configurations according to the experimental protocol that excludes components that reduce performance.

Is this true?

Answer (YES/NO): YES